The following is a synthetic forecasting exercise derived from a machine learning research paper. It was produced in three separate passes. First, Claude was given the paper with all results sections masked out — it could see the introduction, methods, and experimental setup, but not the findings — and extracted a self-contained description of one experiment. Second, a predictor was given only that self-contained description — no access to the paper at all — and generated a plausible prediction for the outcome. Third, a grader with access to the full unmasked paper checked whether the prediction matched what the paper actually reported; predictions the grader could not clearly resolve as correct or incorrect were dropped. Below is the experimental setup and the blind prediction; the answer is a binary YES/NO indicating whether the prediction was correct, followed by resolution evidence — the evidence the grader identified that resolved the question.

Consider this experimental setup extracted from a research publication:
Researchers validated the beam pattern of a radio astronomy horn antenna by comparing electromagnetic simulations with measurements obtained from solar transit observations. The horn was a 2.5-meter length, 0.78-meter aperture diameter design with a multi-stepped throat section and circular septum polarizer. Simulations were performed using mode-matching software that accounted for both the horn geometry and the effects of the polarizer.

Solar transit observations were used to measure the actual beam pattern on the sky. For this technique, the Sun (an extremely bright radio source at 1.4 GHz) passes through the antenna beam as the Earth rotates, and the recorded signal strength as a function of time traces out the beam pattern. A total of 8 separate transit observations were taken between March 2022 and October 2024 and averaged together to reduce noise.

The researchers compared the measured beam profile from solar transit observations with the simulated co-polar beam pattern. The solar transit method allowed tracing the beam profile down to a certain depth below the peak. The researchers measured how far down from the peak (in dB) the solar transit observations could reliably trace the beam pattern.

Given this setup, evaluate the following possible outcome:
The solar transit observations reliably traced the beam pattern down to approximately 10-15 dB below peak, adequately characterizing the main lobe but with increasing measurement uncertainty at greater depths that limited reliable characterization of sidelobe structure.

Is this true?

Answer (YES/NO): NO